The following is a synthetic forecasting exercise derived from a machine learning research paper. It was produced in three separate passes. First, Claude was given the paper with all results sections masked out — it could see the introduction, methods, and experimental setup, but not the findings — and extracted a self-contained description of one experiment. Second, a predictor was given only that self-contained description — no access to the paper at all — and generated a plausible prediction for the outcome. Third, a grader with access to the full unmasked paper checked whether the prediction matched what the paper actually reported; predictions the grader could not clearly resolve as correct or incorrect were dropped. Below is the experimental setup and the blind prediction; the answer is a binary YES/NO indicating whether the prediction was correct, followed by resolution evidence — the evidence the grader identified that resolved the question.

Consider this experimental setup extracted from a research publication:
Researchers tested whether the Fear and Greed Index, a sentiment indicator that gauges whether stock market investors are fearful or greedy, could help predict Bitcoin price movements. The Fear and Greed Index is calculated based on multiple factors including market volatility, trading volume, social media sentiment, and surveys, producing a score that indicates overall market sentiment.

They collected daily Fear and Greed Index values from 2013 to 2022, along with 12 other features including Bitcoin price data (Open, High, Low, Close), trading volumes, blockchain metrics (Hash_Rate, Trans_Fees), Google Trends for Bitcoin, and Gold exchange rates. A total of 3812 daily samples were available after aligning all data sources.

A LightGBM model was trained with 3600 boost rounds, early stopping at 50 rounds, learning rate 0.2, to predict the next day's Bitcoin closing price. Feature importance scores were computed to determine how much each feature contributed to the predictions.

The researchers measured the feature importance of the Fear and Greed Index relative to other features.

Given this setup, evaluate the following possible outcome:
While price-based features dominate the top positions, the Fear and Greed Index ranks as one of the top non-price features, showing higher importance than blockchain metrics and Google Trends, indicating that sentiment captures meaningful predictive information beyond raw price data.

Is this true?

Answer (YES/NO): NO